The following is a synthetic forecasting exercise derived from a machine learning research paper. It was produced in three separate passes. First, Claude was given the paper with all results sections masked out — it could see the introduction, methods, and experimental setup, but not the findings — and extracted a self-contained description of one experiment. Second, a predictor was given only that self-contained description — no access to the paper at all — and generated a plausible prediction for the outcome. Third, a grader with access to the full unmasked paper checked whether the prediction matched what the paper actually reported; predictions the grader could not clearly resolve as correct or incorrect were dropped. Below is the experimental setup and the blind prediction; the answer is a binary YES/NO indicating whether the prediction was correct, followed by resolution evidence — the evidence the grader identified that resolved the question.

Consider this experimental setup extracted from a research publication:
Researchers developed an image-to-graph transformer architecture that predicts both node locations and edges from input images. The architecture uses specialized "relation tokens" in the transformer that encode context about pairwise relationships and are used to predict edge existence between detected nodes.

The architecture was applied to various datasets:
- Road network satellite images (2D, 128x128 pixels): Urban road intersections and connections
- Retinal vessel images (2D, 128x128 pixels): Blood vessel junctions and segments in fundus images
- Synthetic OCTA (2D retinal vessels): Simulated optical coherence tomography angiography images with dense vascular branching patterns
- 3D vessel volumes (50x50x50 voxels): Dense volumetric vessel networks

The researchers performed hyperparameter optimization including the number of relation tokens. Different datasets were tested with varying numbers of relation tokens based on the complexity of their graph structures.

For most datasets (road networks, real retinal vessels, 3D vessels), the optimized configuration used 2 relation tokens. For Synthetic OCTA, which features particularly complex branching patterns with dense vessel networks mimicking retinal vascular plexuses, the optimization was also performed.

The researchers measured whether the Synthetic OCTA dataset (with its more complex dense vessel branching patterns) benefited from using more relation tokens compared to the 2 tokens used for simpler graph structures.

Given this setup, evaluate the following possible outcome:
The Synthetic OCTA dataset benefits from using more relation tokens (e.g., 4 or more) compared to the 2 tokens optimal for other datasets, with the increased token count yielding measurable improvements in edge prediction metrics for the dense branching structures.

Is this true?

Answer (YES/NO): YES